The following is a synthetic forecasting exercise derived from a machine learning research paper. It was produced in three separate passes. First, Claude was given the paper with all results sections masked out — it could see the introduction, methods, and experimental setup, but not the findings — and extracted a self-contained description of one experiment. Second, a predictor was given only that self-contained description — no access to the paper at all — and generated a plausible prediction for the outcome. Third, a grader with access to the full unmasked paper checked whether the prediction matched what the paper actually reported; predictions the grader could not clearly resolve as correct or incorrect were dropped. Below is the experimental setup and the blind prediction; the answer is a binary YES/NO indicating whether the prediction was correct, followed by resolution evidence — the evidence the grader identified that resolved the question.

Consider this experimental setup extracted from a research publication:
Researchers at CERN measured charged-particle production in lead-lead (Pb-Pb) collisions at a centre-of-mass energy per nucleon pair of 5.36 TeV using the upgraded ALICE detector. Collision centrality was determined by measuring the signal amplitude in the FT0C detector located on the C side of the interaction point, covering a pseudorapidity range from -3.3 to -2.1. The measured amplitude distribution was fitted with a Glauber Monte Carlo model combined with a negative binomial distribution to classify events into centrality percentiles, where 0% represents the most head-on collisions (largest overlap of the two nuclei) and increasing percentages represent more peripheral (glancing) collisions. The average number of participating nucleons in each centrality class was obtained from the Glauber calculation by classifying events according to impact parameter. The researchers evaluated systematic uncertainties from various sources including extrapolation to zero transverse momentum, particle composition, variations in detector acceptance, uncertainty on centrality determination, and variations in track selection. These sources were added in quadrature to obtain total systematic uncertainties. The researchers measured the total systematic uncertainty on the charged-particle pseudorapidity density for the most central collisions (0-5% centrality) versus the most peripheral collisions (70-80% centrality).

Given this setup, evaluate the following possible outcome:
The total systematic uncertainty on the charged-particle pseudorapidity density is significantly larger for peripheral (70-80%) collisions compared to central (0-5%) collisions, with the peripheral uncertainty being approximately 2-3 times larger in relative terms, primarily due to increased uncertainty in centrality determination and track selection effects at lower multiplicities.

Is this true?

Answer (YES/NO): YES